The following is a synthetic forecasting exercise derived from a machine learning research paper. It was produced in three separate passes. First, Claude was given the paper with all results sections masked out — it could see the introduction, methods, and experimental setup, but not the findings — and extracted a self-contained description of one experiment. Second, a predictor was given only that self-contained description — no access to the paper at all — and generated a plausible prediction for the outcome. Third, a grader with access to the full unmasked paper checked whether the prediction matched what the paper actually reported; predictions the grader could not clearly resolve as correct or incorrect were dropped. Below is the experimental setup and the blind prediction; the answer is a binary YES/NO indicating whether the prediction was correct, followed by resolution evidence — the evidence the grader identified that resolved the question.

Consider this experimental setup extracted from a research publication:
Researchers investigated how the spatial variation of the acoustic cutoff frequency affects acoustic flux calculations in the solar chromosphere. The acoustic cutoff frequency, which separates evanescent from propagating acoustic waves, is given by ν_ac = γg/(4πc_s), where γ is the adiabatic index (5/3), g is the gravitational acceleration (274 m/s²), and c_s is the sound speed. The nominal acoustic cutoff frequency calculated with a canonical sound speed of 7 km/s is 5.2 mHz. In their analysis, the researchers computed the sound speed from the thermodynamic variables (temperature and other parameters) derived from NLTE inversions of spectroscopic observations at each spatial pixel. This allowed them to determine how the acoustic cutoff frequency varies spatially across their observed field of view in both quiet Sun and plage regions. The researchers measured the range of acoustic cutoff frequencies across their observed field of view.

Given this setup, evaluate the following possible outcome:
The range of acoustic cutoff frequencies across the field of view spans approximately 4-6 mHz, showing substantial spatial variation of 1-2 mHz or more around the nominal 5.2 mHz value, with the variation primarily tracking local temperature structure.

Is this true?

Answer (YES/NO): NO